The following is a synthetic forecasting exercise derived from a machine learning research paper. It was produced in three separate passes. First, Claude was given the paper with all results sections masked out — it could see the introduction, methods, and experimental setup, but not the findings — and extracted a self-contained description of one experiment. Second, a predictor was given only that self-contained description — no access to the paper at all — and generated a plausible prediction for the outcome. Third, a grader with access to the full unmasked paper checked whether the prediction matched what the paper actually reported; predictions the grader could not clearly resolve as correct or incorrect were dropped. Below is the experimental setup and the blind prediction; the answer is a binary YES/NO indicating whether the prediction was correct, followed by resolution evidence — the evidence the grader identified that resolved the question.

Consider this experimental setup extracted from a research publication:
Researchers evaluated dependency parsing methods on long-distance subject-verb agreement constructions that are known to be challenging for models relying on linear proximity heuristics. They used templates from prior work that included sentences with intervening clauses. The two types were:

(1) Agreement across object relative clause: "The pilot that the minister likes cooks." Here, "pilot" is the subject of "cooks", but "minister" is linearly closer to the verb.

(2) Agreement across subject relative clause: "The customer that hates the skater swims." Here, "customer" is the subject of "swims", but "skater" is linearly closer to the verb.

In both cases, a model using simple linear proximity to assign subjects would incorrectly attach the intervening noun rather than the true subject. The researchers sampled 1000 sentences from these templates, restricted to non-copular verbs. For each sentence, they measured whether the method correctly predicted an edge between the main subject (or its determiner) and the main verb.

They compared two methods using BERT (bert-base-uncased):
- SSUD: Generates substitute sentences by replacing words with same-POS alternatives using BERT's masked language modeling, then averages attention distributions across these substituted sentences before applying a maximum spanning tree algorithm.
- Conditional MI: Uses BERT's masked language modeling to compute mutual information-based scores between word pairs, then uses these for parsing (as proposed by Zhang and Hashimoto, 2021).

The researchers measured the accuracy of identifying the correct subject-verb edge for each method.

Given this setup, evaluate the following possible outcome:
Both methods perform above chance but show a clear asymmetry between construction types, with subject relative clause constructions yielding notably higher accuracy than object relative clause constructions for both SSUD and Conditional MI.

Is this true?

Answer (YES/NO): NO